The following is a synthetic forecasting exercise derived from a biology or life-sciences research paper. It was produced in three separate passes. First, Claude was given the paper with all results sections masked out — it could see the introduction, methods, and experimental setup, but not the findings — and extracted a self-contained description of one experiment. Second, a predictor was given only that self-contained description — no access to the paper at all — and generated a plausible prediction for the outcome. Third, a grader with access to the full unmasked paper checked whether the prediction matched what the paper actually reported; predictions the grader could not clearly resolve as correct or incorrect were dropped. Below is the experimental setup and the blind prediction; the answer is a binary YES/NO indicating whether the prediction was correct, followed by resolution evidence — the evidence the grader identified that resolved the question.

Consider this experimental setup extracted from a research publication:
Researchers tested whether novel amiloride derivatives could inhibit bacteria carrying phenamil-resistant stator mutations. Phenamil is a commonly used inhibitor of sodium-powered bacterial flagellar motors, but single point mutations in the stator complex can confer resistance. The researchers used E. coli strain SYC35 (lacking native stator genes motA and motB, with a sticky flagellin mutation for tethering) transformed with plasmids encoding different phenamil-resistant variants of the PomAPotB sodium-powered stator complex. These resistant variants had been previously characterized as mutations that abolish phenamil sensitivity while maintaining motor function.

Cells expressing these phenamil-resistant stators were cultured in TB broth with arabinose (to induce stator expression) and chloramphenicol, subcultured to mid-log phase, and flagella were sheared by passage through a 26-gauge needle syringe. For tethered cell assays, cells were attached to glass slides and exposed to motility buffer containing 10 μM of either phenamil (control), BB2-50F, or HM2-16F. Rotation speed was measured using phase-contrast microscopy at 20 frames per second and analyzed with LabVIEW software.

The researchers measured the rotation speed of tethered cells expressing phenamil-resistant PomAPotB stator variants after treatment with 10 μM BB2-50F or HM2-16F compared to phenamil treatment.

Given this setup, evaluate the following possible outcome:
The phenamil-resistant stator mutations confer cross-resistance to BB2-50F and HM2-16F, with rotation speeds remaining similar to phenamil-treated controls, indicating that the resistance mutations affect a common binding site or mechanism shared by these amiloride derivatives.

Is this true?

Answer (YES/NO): NO